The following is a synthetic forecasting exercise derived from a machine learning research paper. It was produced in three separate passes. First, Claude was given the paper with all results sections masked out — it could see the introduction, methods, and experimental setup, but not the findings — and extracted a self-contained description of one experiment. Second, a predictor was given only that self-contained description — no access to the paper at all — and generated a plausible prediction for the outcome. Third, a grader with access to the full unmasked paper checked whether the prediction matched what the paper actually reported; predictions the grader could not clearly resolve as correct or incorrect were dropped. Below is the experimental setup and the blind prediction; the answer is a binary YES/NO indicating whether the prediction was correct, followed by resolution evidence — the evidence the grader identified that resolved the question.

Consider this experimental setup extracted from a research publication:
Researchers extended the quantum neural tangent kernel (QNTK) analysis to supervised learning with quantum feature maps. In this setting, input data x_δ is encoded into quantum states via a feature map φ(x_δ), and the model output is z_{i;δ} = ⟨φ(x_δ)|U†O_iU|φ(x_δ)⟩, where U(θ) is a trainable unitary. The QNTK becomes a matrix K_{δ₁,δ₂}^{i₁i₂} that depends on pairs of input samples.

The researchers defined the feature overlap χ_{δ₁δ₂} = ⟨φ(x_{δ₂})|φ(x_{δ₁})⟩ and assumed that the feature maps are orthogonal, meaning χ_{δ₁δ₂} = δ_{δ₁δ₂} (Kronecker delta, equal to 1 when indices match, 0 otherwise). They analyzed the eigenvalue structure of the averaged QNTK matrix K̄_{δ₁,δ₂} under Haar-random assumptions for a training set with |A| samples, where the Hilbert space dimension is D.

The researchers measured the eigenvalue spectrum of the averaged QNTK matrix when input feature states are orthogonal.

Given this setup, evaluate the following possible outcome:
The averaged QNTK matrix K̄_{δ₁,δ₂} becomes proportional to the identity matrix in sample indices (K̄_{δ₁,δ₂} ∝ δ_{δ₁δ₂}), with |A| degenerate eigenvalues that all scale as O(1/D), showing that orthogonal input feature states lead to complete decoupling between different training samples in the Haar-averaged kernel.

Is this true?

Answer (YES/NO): NO